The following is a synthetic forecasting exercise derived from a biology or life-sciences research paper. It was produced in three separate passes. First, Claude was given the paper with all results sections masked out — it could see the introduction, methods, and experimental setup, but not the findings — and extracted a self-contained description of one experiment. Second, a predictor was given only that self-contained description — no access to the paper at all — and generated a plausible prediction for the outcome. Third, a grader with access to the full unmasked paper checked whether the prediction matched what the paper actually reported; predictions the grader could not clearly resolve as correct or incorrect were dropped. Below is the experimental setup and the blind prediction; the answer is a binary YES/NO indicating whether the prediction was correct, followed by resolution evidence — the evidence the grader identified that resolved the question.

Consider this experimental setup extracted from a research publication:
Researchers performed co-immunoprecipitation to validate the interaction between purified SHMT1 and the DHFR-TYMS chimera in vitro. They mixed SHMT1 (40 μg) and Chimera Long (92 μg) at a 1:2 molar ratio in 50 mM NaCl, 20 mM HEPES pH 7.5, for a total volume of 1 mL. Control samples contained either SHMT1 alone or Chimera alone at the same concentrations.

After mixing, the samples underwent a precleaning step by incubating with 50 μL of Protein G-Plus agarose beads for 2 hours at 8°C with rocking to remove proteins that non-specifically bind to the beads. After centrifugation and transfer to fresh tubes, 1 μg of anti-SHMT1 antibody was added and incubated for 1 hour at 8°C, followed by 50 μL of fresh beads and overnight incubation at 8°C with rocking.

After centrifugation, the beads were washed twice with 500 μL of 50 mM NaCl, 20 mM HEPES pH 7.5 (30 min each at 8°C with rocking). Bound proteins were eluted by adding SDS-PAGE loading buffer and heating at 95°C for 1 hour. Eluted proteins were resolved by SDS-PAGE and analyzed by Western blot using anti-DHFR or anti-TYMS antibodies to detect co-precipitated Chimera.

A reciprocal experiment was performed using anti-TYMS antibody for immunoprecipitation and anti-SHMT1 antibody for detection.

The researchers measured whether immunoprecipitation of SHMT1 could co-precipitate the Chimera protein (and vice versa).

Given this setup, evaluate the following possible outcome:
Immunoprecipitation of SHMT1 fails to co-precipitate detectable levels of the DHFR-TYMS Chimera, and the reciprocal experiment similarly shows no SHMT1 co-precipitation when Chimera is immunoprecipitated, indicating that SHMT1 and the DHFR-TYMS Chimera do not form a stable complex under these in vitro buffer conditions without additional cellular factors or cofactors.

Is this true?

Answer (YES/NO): NO